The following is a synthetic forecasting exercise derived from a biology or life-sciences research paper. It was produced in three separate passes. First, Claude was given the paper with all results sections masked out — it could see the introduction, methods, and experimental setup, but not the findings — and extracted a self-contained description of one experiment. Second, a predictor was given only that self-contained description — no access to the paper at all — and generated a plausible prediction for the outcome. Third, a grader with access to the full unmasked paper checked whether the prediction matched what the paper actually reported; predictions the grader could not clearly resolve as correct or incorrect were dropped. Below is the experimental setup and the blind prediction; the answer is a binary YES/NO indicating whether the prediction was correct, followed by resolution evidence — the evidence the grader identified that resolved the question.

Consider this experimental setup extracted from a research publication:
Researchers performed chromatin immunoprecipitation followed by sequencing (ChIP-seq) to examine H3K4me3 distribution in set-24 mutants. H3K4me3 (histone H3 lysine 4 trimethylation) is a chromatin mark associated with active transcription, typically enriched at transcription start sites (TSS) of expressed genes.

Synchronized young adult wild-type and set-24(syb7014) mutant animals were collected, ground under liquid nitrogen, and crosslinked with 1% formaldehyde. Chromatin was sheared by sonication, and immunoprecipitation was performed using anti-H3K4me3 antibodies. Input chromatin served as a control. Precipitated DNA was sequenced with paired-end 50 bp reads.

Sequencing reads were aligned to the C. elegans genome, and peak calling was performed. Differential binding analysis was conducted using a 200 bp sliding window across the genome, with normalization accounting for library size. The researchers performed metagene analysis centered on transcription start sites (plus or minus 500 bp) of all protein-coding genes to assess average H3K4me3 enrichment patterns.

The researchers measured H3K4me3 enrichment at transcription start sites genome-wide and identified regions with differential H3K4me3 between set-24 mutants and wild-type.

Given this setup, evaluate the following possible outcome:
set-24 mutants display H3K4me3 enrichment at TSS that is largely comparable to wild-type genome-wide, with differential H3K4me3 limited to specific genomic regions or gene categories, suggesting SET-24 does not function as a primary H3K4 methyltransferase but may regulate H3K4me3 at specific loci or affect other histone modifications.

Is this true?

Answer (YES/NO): YES